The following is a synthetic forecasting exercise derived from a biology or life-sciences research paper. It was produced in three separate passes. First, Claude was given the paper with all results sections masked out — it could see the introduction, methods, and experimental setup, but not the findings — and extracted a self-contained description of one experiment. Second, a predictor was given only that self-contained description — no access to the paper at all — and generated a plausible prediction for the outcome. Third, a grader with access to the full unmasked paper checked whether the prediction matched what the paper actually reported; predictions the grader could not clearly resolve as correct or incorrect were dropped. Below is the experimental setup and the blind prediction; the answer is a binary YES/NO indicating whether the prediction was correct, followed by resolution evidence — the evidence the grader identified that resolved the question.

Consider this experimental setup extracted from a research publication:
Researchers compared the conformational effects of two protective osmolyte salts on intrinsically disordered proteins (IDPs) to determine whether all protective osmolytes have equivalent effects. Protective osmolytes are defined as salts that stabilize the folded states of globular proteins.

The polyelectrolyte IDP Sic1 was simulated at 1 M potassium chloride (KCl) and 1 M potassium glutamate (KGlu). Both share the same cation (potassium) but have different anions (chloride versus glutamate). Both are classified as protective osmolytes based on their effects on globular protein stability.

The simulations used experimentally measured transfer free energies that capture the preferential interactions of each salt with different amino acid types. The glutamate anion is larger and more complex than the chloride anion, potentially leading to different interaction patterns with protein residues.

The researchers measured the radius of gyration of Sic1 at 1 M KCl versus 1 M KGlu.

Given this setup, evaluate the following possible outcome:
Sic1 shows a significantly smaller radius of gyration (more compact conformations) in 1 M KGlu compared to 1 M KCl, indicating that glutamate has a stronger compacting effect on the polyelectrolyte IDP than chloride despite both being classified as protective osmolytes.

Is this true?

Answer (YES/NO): YES